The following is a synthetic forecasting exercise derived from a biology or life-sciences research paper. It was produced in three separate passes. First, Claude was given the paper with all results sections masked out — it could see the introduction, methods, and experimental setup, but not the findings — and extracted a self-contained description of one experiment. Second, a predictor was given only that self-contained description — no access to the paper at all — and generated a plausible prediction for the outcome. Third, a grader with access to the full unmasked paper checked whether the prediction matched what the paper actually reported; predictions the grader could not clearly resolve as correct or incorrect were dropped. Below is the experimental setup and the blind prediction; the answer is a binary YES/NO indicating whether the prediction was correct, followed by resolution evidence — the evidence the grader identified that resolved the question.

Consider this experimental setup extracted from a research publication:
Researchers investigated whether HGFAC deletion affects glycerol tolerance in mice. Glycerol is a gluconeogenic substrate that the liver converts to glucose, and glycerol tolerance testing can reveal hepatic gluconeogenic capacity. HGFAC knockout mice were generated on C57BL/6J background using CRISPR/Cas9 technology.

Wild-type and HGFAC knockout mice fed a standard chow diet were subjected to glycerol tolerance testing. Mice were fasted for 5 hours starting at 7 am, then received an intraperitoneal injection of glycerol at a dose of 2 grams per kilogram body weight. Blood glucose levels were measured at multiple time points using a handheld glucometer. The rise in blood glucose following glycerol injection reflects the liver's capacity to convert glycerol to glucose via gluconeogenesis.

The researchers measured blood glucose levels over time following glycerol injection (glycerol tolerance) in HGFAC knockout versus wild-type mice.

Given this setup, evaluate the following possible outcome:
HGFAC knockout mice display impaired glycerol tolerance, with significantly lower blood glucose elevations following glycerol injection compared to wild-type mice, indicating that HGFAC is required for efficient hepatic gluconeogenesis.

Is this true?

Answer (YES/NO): NO